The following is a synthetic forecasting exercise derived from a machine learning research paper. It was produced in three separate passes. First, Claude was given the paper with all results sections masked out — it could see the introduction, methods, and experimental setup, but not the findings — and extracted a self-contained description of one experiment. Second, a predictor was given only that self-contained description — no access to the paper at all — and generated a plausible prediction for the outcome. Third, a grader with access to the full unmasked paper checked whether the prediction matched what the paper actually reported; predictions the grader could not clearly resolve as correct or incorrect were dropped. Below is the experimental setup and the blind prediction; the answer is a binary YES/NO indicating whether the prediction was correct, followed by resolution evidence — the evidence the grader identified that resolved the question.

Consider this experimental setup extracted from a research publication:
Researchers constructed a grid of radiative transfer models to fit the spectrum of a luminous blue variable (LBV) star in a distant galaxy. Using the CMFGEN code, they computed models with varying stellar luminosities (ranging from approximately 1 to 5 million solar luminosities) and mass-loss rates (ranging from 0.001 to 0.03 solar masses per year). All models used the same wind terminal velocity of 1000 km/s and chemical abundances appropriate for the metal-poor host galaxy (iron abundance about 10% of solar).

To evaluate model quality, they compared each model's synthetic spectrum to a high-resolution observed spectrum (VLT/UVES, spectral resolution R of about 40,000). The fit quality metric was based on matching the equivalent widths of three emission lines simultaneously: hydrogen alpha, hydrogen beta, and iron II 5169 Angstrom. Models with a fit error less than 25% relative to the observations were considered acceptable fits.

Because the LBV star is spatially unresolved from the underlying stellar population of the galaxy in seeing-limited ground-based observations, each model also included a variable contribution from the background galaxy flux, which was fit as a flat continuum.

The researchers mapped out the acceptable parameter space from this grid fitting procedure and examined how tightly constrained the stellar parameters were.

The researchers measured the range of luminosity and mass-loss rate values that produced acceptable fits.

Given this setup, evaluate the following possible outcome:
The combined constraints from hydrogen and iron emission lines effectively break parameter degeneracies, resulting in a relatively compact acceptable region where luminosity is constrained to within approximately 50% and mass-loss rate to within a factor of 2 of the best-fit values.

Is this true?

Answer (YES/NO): NO